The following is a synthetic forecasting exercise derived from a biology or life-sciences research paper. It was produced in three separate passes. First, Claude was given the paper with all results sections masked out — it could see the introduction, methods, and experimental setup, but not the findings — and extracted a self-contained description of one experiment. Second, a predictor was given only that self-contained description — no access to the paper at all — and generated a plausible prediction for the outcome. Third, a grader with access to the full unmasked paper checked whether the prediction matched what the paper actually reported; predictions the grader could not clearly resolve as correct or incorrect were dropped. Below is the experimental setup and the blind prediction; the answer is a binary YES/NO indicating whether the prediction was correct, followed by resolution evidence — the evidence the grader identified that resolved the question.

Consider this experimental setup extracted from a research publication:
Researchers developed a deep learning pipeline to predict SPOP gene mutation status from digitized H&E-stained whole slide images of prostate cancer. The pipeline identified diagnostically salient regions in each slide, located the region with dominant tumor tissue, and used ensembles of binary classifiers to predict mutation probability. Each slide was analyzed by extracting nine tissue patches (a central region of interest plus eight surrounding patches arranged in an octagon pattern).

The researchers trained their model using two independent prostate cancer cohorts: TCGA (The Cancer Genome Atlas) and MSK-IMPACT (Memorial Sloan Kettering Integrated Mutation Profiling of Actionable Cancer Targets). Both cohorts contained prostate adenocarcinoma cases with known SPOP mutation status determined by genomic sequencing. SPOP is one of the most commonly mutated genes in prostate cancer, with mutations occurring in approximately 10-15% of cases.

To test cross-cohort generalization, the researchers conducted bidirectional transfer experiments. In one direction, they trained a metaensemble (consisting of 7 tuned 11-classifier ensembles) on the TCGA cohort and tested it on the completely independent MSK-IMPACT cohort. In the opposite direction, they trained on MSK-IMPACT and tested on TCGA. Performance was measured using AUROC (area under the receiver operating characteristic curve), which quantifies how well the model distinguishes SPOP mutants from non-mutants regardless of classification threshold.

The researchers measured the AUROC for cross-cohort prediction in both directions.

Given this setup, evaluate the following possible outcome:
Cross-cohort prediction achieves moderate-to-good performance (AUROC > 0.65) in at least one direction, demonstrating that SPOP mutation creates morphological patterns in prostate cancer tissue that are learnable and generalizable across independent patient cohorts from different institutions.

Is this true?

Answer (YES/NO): YES